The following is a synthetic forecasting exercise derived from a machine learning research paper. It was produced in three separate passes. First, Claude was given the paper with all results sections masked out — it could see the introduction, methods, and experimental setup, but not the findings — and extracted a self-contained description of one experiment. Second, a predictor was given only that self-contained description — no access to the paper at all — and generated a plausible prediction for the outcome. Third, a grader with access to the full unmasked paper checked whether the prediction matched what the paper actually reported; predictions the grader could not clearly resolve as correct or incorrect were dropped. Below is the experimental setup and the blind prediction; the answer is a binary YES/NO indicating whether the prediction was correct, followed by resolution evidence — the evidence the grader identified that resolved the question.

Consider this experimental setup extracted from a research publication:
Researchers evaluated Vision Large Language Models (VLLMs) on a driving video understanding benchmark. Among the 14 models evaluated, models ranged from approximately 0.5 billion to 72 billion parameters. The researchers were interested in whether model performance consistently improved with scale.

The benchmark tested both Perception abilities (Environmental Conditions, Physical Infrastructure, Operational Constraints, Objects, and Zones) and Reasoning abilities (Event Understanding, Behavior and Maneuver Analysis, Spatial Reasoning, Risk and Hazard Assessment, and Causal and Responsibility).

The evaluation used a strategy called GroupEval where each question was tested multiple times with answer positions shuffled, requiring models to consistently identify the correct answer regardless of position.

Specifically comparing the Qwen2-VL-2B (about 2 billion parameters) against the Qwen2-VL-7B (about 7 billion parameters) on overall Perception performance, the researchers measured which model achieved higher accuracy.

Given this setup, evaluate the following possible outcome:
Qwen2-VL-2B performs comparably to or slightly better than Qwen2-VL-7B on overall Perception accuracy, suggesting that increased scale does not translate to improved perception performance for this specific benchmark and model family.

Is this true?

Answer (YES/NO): YES